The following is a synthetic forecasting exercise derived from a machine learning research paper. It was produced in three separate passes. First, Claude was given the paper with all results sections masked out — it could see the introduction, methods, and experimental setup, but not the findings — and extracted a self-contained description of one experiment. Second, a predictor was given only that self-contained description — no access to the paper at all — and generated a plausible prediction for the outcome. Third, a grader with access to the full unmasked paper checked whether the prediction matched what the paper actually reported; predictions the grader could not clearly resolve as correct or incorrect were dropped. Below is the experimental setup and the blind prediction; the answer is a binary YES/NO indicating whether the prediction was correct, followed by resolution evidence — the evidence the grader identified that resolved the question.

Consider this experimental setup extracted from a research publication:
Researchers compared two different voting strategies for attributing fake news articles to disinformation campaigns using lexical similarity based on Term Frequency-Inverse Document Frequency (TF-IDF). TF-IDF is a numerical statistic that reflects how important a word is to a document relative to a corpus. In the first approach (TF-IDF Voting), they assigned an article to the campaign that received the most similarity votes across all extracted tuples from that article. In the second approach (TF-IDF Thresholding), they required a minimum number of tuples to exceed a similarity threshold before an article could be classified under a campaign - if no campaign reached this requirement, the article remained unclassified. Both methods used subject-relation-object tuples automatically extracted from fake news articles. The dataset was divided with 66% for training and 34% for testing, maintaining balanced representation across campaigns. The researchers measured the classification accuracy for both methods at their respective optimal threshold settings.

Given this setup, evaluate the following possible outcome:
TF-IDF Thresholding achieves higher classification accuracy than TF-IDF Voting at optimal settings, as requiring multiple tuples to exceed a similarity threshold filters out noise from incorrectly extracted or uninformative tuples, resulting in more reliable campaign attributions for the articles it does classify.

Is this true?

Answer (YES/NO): NO